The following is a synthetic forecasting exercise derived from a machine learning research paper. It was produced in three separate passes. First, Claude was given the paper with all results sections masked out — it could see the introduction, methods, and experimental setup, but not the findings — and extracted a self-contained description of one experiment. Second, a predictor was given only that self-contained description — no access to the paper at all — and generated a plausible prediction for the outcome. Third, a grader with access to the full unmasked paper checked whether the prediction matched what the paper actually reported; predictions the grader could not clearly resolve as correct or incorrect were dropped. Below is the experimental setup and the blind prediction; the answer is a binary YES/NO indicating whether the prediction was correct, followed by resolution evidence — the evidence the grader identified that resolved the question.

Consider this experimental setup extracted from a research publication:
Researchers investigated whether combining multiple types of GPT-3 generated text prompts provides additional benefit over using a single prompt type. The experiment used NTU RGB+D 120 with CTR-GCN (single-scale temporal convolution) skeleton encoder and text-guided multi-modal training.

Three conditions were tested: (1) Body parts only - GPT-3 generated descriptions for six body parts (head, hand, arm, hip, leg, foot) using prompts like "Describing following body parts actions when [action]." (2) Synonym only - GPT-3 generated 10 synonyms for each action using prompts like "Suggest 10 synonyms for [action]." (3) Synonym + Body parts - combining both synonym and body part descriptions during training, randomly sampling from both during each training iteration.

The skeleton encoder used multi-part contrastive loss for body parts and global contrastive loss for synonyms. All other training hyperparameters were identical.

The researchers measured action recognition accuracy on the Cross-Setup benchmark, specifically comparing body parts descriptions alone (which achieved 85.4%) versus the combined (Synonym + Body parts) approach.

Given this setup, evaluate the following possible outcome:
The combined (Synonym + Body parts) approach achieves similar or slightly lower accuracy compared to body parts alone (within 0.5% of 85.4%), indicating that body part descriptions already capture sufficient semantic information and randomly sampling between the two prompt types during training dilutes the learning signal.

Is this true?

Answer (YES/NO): NO